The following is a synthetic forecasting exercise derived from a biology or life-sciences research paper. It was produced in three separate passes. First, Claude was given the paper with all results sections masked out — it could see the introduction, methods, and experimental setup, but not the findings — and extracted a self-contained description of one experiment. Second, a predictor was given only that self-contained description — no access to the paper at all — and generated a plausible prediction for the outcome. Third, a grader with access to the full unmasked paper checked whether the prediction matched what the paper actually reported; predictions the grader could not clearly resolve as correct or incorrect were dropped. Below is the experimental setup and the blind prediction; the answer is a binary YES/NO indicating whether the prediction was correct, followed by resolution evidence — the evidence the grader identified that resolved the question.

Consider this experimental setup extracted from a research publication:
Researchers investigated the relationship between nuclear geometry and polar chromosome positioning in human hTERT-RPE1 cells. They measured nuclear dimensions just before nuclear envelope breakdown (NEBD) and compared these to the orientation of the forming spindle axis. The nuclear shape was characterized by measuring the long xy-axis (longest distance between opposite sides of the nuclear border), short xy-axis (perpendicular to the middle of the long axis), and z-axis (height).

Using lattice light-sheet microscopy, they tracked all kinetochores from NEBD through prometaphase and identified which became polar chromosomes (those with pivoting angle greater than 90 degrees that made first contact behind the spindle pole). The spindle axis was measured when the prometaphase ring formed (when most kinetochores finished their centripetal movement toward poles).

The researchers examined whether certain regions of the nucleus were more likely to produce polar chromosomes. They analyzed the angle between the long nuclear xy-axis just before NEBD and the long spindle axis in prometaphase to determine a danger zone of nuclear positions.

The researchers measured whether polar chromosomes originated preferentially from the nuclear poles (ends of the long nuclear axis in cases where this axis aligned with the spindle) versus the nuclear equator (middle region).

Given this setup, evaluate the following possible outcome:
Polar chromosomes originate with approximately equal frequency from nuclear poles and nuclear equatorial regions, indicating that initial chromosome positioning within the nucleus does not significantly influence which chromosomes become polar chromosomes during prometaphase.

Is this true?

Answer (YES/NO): NO